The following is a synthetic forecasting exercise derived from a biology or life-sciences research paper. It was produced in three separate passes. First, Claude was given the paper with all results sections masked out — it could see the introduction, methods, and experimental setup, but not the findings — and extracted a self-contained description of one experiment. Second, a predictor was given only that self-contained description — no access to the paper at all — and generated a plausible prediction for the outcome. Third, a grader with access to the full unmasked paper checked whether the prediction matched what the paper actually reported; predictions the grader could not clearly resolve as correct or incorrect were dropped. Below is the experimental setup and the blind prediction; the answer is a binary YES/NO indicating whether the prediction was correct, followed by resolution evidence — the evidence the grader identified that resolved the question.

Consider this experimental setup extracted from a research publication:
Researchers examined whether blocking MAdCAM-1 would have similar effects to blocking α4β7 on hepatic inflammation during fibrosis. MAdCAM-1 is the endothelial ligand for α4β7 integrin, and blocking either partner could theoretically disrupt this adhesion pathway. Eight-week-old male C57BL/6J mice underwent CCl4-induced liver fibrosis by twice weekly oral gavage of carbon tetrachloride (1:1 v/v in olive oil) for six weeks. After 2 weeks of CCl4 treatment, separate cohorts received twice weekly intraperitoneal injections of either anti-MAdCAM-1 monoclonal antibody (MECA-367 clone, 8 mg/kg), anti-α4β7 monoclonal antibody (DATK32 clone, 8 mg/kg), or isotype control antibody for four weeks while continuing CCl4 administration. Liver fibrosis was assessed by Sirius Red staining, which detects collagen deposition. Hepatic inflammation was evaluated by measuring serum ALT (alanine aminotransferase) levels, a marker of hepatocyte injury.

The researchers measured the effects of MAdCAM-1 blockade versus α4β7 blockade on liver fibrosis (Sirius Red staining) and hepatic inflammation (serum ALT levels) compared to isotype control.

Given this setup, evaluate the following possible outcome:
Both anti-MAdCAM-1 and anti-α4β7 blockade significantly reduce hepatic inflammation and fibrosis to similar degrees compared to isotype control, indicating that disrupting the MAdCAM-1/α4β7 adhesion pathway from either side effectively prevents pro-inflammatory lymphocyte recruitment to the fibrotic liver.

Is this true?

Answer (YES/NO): YES